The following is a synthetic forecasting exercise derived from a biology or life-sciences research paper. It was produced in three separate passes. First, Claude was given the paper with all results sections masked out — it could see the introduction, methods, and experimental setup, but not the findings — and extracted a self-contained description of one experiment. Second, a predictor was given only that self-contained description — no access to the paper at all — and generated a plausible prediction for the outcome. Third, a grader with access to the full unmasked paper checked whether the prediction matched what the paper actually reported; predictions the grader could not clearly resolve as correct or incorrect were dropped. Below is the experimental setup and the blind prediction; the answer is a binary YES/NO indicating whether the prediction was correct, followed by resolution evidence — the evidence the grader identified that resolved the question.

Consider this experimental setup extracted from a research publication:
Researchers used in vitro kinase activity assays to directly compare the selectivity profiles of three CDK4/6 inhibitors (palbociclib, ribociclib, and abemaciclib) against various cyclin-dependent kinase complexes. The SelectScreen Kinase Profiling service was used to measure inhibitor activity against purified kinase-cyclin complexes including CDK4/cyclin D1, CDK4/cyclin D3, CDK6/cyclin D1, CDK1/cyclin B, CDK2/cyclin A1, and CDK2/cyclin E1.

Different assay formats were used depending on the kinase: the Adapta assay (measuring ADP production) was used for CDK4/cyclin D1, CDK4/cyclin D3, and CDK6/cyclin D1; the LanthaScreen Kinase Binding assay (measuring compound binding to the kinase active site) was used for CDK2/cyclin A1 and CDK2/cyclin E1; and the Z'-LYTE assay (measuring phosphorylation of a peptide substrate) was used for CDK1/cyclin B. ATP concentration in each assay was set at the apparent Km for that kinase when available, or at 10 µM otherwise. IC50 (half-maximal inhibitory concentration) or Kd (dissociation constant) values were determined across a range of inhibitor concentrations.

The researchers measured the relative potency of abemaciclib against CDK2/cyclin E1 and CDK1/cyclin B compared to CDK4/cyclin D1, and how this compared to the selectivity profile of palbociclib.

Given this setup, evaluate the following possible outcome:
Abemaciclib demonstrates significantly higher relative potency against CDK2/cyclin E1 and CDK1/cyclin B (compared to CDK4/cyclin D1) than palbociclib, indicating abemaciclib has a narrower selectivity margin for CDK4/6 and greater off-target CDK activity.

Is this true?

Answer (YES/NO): YES